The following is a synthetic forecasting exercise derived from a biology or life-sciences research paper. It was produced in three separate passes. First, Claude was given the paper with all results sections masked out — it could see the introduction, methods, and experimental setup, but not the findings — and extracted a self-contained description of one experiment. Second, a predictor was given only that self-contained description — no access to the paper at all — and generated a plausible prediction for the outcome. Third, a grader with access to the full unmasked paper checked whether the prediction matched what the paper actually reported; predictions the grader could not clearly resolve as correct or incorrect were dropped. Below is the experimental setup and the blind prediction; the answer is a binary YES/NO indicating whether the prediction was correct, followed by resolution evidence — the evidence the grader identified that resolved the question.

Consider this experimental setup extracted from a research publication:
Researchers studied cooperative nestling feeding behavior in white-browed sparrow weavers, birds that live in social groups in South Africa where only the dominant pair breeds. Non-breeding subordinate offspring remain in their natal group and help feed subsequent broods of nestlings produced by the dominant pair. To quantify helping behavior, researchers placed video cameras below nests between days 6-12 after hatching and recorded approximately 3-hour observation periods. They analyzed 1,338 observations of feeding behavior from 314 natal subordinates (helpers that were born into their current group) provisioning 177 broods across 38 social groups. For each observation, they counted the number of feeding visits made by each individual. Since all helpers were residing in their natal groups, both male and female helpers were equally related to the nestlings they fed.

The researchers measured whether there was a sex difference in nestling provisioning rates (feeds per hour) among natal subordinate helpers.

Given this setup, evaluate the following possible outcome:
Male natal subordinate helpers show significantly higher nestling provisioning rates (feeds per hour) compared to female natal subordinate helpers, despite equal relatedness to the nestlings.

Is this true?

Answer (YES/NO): NO